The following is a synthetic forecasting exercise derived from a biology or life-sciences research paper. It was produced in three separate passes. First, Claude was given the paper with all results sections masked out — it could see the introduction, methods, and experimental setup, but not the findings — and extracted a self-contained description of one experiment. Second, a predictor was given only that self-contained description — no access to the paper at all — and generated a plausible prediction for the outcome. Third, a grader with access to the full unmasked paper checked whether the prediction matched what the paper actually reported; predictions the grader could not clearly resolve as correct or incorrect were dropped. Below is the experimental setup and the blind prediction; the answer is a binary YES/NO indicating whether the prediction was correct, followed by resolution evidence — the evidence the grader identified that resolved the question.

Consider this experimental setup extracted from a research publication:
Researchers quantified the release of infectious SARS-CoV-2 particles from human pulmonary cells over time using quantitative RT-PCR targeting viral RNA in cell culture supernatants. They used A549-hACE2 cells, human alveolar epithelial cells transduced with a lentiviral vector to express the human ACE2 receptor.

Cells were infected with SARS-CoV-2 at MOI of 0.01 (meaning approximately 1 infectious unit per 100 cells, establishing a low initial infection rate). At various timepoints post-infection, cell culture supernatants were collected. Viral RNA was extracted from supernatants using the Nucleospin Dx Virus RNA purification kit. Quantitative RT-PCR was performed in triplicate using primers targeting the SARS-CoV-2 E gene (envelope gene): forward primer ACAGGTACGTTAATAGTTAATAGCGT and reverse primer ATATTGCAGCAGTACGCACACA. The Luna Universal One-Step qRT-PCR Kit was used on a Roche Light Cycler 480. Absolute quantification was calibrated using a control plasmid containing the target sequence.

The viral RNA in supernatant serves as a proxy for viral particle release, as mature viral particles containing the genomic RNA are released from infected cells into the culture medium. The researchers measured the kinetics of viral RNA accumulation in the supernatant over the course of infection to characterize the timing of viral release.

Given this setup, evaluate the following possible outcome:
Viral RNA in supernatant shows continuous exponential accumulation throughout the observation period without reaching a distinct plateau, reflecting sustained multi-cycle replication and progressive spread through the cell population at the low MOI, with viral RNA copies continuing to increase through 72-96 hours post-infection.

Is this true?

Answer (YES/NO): NO